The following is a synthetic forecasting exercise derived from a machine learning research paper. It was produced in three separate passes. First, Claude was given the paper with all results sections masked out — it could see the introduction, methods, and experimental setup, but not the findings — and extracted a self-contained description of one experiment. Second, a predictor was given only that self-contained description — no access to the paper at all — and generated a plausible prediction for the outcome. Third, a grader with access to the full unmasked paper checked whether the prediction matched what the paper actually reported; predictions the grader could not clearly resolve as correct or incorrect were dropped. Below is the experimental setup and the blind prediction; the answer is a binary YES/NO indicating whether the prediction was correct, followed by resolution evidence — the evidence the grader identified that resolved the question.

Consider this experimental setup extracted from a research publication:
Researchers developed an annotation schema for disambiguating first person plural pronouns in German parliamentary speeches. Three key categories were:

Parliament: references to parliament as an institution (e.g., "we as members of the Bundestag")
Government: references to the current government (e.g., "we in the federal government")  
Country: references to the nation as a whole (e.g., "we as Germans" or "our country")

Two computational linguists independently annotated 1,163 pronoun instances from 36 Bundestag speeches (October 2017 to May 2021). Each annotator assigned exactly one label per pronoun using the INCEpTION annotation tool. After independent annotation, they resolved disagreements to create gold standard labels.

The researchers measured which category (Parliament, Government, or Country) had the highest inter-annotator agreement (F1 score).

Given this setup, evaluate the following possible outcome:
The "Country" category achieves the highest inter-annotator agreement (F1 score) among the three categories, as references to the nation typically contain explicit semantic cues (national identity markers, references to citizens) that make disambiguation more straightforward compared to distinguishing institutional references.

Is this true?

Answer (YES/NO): YES